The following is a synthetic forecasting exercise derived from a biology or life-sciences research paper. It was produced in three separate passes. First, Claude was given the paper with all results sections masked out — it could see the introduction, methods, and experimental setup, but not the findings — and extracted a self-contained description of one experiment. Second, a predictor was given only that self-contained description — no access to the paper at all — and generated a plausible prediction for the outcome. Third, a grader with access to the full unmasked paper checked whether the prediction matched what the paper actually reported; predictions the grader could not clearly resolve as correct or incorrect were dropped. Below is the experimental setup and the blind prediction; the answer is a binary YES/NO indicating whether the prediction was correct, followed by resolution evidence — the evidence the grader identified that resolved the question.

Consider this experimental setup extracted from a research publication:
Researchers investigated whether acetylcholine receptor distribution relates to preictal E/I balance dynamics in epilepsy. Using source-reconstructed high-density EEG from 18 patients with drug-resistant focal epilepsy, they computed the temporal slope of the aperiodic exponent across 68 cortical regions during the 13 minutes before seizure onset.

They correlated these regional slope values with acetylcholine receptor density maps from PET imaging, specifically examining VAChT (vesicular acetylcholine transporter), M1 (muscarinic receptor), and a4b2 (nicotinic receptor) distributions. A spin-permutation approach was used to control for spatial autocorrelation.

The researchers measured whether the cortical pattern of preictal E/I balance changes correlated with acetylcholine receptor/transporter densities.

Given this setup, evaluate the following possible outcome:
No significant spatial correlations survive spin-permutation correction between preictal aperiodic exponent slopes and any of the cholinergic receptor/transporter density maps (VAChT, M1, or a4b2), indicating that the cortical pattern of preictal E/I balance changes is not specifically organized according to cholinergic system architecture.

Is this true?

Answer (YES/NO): NO